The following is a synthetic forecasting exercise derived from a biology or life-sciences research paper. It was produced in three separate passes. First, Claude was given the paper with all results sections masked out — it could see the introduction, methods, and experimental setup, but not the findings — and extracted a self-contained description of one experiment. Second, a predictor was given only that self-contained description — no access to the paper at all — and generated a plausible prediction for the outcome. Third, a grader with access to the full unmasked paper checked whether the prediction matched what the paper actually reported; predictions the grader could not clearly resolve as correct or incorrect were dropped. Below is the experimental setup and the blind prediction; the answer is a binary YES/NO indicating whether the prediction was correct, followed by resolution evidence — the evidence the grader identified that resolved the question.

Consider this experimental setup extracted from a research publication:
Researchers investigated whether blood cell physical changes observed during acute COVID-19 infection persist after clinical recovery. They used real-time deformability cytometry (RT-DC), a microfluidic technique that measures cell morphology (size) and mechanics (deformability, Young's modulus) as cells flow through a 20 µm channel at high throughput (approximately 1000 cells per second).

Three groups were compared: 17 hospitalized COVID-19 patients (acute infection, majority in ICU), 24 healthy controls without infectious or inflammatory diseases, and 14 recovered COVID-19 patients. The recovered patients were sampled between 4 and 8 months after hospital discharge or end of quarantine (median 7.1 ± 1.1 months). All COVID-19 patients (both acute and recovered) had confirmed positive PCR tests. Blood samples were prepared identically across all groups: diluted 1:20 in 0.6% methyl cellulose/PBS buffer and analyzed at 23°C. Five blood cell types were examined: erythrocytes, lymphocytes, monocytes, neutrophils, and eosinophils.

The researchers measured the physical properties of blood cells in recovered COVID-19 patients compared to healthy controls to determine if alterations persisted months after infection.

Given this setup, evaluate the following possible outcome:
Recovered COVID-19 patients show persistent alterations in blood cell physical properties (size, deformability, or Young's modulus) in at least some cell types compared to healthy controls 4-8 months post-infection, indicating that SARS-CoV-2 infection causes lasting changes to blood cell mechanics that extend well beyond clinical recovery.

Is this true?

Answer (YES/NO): YES